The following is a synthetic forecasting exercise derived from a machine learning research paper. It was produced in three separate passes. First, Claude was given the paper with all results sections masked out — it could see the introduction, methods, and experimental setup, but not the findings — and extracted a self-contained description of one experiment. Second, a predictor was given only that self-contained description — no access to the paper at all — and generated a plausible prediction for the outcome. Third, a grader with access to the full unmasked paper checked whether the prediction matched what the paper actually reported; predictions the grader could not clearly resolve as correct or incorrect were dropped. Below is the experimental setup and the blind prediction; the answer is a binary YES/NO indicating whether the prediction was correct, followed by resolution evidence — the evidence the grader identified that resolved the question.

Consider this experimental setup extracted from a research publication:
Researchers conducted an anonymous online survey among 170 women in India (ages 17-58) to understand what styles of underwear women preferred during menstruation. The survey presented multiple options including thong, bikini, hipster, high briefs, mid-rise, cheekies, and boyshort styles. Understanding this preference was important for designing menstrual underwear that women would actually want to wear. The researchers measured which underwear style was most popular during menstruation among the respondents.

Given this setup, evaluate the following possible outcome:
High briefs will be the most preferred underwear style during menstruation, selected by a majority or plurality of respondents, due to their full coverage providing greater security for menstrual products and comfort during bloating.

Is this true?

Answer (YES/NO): NO